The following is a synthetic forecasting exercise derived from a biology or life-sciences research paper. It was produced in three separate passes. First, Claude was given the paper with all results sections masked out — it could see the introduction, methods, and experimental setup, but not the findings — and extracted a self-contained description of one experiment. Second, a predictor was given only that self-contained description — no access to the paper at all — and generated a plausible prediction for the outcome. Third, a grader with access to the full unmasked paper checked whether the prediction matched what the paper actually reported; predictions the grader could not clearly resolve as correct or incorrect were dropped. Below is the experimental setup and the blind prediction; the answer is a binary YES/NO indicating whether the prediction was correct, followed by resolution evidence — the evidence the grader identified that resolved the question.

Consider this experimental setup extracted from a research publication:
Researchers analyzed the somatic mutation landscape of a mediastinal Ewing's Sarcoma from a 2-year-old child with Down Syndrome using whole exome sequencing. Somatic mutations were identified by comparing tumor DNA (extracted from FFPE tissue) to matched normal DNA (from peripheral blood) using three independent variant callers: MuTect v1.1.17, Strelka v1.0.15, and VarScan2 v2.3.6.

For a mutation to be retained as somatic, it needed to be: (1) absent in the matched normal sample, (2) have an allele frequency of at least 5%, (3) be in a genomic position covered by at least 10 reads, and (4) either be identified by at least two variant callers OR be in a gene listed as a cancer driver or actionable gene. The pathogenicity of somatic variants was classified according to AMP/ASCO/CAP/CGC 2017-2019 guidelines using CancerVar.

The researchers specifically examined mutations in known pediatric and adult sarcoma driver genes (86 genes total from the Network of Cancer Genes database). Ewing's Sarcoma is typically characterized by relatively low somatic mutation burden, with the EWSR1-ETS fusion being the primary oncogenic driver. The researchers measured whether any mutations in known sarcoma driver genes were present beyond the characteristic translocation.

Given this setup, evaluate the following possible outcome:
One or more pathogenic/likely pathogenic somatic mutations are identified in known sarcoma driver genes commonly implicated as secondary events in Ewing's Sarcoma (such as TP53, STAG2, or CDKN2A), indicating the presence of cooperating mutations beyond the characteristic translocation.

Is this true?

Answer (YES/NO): NO